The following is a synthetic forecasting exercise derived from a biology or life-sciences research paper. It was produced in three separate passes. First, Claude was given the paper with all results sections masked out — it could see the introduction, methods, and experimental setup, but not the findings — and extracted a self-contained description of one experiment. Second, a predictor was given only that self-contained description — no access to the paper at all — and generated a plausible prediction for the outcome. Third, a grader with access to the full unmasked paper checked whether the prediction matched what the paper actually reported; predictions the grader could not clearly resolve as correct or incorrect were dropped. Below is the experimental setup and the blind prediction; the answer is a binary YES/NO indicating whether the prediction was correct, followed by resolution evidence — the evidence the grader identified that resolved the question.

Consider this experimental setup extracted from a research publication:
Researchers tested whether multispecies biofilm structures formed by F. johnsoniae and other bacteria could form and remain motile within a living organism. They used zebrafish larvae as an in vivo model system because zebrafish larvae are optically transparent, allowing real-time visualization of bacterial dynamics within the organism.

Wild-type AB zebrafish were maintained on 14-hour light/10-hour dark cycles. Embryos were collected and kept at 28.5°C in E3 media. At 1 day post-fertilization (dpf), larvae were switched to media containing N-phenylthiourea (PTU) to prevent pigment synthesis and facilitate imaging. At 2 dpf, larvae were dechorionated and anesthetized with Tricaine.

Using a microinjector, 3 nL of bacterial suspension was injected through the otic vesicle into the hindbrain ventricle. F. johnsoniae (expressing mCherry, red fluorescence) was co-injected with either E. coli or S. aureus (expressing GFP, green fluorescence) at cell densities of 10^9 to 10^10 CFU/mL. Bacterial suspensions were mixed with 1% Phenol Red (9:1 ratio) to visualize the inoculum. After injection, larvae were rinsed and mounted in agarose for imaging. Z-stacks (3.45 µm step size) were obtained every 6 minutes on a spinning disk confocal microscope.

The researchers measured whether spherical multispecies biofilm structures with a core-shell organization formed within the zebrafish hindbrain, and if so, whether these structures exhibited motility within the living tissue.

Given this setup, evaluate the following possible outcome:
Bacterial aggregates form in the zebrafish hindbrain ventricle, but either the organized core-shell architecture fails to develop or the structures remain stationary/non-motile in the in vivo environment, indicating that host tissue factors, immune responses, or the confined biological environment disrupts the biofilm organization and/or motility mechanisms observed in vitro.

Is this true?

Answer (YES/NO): NO